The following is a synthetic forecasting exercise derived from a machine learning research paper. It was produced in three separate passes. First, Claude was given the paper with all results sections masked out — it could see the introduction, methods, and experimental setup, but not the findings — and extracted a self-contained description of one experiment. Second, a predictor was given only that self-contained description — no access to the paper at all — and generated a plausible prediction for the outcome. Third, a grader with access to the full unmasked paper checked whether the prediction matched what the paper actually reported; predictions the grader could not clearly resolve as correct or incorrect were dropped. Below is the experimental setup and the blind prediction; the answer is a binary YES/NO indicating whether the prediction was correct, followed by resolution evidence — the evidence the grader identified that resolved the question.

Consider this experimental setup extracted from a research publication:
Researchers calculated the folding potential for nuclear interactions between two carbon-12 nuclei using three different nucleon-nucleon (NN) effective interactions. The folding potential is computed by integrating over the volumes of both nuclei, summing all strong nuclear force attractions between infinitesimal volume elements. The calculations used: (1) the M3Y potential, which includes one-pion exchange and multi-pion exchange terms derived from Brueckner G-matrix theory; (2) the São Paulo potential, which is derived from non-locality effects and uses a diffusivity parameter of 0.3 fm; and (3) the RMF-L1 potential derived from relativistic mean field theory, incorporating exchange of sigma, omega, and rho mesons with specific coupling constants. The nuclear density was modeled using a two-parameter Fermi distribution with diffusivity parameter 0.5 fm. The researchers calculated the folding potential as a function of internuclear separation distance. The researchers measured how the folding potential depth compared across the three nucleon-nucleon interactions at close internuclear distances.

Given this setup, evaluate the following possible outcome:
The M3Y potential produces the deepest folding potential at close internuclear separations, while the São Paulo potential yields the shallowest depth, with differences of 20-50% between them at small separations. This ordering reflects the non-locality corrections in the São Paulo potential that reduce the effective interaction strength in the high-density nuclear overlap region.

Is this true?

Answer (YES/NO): NO